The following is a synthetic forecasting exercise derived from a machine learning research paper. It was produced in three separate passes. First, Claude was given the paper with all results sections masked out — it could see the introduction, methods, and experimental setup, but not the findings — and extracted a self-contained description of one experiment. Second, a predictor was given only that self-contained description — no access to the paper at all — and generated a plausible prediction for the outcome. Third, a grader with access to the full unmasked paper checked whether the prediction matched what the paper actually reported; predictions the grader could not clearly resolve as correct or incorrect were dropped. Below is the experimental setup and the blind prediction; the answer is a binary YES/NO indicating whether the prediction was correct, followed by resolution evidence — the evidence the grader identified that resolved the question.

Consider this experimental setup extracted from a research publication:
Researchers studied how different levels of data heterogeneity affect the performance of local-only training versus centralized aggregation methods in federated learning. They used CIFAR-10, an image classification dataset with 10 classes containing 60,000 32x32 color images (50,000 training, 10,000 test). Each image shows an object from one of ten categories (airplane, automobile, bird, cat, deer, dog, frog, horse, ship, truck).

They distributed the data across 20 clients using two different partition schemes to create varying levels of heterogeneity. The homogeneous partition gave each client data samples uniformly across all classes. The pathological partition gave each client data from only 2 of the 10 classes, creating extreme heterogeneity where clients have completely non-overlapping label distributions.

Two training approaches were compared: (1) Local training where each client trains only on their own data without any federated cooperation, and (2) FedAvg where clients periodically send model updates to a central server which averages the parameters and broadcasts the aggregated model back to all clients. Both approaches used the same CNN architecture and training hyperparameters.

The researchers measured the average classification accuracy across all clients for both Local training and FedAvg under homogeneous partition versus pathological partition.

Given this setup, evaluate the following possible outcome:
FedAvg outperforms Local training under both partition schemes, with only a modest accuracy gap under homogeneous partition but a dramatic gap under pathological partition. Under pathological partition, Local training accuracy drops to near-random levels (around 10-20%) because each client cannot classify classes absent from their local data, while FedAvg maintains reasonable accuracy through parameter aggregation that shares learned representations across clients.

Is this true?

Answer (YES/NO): NO